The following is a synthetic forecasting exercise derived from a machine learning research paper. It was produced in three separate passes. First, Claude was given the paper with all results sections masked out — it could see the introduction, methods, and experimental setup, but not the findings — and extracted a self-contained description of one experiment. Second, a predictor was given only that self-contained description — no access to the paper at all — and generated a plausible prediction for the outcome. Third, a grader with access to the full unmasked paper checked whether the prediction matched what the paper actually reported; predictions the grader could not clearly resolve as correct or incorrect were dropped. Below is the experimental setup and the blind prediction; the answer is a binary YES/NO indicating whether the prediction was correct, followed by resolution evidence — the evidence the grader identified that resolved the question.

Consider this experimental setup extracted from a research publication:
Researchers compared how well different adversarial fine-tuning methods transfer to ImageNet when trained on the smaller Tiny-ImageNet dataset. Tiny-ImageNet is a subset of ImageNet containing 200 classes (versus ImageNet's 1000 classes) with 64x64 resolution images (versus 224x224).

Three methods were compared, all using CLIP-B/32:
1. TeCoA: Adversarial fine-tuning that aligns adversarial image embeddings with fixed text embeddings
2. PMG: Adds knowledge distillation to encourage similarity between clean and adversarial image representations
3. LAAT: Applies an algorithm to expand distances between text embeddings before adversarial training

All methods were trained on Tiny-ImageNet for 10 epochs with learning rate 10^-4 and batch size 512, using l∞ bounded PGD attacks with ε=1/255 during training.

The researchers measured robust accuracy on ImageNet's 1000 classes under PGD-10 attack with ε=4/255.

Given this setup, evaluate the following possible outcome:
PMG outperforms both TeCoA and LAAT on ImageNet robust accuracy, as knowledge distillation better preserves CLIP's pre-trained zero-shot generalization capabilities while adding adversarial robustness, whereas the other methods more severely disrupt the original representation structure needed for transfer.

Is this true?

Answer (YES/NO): NO